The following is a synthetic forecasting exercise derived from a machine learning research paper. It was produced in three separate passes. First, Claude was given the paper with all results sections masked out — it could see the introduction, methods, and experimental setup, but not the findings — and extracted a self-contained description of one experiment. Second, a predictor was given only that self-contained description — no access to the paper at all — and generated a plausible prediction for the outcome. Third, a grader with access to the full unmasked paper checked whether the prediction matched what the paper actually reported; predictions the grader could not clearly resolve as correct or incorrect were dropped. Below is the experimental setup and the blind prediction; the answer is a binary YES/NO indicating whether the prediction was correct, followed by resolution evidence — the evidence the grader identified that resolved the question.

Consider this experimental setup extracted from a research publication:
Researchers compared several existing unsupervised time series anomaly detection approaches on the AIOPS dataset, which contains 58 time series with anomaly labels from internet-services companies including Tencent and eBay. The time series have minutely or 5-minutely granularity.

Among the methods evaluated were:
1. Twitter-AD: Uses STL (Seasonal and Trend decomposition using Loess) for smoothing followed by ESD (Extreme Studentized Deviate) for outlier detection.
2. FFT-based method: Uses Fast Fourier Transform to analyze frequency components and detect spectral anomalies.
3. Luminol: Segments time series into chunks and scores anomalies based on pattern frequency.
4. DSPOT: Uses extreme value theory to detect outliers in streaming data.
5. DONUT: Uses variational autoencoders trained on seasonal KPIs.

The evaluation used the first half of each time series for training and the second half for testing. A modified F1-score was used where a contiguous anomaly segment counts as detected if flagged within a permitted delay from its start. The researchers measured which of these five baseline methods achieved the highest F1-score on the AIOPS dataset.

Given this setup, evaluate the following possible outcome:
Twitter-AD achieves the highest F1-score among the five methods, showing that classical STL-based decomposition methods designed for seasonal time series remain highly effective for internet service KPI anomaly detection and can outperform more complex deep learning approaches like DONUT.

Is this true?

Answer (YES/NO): NO